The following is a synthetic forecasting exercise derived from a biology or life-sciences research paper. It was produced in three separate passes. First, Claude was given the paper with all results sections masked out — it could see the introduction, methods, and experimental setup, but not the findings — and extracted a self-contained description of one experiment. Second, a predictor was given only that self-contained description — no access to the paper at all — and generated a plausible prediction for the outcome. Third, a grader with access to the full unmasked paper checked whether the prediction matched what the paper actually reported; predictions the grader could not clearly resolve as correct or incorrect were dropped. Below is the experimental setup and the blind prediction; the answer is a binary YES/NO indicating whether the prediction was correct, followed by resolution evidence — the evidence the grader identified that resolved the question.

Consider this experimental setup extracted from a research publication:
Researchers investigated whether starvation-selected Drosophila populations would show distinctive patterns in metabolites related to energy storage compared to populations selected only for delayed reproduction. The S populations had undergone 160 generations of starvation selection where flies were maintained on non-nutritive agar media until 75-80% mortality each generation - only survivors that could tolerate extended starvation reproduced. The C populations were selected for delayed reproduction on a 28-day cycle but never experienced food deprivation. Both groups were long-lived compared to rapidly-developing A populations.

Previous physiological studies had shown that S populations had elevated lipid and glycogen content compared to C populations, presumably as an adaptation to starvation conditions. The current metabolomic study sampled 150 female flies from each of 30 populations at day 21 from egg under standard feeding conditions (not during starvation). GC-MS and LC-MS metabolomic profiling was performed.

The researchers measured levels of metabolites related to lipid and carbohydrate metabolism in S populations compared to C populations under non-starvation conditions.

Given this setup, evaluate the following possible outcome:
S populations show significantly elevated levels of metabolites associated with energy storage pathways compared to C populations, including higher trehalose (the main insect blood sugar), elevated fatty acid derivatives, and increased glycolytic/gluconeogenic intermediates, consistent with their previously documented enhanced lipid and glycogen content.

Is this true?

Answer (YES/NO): NO